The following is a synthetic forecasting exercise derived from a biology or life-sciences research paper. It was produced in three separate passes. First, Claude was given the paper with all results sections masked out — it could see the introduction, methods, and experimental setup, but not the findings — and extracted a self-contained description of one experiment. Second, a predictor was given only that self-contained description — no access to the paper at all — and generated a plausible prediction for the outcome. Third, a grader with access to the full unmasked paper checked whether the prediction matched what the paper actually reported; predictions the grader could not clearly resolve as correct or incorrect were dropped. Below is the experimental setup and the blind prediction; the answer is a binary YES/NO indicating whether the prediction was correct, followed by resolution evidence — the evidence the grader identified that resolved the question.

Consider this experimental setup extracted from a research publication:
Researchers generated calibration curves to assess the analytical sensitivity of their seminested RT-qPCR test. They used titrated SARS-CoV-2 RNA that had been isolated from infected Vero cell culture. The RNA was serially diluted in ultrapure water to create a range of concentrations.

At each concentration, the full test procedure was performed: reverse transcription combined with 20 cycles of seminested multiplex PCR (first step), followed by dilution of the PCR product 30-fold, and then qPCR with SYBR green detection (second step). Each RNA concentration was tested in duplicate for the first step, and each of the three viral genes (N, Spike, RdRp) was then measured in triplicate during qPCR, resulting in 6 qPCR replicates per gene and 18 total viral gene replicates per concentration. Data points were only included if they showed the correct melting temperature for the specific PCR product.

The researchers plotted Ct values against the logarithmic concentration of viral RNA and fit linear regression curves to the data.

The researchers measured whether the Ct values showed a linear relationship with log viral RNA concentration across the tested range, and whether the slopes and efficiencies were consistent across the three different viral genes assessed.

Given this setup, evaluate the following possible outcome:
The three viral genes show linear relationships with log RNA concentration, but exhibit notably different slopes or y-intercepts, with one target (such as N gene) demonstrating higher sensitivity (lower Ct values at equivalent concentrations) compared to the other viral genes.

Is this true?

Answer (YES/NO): NO